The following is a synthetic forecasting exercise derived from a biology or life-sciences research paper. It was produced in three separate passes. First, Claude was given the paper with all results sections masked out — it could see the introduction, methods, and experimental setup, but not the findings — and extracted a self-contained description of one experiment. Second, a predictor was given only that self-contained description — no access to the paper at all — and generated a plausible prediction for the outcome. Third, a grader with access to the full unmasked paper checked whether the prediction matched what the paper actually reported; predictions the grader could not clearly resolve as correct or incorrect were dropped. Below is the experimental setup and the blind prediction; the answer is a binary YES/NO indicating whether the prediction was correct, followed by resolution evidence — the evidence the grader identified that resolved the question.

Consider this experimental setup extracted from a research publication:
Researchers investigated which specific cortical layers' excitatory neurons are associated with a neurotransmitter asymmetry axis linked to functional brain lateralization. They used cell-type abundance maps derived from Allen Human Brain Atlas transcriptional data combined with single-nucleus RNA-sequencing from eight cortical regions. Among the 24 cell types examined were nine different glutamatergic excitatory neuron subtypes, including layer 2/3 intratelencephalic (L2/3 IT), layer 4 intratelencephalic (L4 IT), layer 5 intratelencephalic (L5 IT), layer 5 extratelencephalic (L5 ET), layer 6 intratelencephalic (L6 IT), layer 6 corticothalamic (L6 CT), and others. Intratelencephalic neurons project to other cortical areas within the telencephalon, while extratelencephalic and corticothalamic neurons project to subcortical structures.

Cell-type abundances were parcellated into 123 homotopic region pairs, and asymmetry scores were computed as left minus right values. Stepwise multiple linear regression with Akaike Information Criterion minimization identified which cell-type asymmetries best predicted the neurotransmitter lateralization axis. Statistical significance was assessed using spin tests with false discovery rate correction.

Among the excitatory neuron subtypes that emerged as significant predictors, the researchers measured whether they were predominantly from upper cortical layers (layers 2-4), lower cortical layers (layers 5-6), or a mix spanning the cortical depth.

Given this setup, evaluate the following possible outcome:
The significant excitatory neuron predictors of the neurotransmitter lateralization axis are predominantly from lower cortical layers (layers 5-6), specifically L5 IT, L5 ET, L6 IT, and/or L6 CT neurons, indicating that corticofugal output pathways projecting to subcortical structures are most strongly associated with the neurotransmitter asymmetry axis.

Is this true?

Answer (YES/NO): NO